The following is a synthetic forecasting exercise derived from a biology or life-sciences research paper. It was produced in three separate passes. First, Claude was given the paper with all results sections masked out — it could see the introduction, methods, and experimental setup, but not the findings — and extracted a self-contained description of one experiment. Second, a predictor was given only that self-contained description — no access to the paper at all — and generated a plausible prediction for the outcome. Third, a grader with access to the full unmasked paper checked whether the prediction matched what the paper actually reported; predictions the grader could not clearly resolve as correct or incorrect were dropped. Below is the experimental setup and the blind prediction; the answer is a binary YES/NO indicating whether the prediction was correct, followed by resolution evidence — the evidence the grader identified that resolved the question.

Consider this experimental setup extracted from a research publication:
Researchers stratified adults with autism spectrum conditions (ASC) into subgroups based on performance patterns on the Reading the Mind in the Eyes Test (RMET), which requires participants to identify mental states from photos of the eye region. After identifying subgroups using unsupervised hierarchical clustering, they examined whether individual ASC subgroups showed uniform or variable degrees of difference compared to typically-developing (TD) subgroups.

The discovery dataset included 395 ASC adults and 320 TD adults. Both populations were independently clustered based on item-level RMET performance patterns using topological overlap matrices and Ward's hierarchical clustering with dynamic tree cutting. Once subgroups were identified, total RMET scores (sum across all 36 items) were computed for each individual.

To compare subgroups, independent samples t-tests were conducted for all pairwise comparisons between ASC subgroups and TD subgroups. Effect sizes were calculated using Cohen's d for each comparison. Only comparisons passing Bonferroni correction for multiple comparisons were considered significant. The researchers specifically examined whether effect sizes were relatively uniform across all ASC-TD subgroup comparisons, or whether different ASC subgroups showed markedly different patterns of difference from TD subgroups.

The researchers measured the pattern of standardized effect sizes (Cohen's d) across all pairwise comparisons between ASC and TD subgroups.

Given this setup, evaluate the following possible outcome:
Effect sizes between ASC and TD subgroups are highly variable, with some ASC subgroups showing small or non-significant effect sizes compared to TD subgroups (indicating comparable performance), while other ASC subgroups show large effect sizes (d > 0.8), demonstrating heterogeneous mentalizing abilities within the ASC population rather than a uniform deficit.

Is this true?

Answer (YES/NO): YES